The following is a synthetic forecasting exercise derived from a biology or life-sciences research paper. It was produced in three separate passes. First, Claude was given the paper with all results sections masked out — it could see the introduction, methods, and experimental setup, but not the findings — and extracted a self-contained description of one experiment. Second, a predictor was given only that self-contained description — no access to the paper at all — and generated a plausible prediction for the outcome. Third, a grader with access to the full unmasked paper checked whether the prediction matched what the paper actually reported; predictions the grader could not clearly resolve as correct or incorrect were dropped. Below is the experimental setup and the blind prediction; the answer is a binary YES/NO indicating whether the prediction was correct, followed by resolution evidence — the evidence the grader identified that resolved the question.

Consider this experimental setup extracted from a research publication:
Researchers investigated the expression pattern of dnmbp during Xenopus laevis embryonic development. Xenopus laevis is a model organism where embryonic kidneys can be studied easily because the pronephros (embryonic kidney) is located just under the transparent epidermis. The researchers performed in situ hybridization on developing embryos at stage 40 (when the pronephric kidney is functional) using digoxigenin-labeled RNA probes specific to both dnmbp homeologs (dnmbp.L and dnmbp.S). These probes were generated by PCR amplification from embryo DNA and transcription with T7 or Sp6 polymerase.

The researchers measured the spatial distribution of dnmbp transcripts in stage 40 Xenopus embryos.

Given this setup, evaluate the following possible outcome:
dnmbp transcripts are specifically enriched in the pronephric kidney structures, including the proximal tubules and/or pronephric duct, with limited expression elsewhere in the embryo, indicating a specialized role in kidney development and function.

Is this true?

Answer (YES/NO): NO